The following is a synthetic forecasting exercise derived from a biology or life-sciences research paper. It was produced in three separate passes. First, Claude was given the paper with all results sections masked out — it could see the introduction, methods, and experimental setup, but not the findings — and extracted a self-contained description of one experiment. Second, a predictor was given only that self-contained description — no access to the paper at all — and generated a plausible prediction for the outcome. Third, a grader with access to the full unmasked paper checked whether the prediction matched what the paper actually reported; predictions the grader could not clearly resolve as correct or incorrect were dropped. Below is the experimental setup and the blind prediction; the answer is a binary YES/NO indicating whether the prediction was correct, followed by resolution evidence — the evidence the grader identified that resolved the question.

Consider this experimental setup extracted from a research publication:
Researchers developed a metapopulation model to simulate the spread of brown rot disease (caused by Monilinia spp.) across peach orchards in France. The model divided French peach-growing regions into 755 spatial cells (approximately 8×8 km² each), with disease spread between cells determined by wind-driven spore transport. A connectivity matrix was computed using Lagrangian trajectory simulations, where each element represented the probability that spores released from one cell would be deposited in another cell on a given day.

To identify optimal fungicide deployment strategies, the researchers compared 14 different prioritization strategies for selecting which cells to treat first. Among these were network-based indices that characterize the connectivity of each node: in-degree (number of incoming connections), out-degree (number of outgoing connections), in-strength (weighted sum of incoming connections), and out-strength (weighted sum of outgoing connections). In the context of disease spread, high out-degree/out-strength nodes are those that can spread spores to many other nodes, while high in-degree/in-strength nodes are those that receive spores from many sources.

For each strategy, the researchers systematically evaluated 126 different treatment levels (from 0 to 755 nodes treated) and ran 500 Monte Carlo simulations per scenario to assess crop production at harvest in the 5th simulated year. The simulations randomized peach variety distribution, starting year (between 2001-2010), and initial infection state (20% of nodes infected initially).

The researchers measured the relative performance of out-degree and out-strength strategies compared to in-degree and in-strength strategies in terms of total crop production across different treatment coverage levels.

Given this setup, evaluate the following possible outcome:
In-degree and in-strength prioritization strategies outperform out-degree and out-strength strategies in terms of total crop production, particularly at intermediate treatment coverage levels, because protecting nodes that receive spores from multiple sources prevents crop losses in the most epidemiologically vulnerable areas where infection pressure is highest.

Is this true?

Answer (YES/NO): NO